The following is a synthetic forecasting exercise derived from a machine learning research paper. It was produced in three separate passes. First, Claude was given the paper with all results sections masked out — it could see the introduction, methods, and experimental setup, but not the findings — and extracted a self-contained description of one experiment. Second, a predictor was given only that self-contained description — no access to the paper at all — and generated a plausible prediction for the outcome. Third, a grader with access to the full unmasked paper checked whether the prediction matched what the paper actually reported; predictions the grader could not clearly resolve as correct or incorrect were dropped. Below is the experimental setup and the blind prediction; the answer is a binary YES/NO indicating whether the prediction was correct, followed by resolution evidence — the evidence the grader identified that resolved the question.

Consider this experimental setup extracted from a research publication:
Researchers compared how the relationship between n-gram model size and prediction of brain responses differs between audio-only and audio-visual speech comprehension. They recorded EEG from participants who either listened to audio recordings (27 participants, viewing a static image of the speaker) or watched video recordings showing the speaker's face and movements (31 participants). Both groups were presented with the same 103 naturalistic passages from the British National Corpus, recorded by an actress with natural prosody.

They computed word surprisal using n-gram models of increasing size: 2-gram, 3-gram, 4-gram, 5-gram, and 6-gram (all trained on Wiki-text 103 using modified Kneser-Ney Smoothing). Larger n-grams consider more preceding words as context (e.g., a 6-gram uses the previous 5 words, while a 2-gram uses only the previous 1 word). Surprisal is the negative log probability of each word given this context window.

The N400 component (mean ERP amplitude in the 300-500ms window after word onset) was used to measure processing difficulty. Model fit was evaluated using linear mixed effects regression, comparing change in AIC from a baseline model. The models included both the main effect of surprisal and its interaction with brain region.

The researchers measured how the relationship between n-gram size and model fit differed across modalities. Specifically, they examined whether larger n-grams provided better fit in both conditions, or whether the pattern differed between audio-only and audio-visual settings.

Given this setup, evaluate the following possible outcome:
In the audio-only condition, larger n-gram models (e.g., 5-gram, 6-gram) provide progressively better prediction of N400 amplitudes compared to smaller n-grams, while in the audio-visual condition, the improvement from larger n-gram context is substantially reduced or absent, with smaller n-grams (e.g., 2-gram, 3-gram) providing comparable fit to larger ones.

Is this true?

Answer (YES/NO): NO